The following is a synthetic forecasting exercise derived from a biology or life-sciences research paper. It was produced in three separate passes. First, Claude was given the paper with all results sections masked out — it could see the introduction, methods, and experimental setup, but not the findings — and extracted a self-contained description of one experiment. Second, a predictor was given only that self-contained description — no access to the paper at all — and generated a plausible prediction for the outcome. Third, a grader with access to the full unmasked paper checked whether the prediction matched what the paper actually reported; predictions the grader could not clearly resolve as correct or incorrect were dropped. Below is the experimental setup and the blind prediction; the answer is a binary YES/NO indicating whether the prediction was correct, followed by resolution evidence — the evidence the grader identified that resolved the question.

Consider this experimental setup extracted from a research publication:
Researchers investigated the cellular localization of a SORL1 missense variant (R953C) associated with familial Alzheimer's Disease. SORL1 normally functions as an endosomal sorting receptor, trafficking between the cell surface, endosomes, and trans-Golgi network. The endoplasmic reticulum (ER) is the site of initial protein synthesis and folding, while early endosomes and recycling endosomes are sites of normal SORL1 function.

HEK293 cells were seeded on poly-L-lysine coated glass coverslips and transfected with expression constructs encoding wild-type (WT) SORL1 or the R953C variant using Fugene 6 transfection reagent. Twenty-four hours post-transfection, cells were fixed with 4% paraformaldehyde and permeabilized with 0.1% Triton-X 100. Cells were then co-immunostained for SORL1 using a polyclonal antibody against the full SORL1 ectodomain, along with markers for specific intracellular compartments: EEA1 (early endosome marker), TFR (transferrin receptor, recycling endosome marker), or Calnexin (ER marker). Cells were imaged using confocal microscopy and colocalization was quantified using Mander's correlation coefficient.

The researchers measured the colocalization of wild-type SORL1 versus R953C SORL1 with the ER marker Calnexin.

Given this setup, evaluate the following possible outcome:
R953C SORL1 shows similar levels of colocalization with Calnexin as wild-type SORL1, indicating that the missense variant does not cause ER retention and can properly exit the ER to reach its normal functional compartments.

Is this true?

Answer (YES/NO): NO